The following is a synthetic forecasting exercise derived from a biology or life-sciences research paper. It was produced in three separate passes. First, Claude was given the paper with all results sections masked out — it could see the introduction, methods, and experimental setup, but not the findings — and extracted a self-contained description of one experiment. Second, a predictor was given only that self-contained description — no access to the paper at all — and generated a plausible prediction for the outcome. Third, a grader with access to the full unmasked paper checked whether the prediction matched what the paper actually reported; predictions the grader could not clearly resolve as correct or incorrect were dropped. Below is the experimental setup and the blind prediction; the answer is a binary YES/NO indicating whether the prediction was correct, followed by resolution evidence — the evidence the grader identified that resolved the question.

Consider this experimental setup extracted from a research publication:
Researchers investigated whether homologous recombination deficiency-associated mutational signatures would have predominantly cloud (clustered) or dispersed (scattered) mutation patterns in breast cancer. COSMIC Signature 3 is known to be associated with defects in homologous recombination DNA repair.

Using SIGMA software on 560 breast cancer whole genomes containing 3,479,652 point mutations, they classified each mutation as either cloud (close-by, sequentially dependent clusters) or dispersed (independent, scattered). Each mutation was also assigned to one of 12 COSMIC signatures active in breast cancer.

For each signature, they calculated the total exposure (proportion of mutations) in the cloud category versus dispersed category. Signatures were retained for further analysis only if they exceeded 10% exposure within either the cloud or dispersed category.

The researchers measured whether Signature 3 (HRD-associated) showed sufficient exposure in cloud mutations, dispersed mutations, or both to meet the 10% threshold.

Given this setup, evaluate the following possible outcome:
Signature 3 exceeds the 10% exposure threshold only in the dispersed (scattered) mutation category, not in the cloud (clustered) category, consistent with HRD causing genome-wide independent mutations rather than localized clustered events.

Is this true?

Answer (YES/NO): NO